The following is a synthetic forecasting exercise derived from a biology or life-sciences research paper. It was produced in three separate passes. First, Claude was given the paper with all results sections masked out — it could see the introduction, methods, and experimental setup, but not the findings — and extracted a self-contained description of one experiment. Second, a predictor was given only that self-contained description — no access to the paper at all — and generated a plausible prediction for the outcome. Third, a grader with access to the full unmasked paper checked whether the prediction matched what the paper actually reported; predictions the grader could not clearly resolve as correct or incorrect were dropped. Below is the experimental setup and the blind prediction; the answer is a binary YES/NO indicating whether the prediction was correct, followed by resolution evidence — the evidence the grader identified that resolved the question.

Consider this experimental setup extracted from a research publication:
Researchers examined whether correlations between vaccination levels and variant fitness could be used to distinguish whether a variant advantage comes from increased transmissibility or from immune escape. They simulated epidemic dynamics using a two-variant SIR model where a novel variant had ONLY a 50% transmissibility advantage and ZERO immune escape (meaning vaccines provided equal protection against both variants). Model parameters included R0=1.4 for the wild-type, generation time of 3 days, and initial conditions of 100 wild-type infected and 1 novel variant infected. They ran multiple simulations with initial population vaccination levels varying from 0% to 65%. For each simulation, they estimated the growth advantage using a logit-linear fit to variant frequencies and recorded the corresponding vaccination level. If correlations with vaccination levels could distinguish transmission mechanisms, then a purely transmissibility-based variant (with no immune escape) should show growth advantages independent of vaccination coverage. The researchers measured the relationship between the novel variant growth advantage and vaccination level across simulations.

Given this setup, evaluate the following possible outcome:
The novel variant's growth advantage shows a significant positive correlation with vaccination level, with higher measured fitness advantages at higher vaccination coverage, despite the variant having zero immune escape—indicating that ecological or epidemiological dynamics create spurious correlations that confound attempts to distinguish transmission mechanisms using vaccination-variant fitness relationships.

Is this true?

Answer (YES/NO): NO